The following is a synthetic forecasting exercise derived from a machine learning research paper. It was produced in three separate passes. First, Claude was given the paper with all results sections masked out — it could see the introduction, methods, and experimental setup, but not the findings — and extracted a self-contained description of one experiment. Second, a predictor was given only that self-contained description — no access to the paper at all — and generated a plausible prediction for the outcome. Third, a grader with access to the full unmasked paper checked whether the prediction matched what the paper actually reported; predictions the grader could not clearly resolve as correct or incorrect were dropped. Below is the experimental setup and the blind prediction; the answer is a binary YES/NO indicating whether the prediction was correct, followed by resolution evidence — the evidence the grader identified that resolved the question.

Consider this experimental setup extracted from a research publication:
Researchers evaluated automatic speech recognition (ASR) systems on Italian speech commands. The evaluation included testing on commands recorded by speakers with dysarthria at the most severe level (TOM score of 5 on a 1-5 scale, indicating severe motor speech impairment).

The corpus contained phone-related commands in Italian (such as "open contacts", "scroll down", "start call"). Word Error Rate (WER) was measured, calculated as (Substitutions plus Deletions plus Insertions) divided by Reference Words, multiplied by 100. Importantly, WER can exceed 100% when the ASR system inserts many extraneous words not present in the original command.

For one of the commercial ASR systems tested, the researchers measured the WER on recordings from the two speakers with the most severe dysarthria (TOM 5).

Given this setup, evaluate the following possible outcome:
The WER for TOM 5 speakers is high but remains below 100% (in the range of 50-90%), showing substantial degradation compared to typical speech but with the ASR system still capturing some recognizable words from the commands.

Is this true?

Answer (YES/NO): NO